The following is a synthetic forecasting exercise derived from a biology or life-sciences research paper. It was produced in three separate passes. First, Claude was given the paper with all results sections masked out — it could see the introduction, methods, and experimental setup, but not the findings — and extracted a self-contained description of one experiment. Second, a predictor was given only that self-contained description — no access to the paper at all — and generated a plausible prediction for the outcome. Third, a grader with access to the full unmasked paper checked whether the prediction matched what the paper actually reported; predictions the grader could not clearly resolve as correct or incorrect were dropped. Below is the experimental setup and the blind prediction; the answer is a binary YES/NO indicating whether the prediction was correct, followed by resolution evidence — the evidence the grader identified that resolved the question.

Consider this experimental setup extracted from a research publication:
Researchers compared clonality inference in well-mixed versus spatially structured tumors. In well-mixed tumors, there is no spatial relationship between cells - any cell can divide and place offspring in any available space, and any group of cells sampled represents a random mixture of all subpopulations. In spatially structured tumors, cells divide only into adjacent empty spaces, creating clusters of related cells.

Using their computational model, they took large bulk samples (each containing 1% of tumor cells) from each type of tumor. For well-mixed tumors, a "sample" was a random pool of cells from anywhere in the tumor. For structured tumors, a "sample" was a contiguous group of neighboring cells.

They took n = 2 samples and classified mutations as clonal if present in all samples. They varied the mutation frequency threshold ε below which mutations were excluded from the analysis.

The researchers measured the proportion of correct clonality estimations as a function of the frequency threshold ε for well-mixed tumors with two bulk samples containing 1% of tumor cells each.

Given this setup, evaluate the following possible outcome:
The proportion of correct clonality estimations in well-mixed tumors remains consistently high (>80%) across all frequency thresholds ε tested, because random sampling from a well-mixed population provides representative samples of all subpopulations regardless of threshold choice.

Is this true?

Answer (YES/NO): NO